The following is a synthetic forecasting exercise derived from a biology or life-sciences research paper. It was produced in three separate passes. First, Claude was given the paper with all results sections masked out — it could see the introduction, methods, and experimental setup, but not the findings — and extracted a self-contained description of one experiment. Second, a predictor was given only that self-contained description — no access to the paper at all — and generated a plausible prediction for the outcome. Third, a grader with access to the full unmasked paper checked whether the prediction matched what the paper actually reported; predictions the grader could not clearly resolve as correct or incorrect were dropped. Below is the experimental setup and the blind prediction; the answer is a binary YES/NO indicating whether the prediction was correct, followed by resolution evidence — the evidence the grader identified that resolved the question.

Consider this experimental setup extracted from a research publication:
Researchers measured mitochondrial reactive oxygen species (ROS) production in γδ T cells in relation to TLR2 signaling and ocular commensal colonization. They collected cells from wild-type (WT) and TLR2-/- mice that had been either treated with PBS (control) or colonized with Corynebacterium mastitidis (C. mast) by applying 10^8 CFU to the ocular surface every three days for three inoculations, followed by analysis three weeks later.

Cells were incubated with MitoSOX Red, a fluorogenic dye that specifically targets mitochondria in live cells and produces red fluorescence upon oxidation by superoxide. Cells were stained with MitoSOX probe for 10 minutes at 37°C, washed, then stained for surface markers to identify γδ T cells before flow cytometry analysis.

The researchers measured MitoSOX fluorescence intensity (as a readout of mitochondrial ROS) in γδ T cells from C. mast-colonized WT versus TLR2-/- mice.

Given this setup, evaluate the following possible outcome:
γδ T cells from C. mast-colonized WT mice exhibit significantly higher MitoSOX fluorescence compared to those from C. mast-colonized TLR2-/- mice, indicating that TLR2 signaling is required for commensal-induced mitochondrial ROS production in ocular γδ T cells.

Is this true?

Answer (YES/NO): NO